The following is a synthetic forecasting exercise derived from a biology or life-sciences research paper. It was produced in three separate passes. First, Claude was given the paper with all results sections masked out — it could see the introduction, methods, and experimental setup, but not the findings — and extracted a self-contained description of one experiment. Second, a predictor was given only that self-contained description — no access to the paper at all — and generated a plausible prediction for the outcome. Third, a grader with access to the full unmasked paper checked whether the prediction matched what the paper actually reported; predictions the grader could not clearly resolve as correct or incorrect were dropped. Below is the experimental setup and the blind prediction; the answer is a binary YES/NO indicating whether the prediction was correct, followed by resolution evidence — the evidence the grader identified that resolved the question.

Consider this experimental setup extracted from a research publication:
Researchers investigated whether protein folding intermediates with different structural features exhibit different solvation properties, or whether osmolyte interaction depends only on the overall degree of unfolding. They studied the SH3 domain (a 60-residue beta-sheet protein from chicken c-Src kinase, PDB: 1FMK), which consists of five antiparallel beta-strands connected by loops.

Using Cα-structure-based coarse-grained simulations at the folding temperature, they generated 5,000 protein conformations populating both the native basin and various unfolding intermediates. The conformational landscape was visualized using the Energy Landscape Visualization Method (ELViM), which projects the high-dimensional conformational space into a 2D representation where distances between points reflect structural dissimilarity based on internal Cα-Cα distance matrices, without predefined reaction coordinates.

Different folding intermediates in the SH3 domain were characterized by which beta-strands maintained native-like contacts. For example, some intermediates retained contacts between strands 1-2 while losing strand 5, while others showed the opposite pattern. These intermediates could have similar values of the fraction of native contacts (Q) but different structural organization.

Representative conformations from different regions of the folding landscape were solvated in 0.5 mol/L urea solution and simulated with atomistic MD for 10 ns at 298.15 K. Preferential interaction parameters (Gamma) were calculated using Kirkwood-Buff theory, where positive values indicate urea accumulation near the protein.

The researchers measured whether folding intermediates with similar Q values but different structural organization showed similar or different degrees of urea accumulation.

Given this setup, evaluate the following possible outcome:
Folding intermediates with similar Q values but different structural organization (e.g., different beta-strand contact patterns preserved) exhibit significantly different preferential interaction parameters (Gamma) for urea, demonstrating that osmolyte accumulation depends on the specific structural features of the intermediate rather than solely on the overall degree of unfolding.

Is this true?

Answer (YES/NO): NO